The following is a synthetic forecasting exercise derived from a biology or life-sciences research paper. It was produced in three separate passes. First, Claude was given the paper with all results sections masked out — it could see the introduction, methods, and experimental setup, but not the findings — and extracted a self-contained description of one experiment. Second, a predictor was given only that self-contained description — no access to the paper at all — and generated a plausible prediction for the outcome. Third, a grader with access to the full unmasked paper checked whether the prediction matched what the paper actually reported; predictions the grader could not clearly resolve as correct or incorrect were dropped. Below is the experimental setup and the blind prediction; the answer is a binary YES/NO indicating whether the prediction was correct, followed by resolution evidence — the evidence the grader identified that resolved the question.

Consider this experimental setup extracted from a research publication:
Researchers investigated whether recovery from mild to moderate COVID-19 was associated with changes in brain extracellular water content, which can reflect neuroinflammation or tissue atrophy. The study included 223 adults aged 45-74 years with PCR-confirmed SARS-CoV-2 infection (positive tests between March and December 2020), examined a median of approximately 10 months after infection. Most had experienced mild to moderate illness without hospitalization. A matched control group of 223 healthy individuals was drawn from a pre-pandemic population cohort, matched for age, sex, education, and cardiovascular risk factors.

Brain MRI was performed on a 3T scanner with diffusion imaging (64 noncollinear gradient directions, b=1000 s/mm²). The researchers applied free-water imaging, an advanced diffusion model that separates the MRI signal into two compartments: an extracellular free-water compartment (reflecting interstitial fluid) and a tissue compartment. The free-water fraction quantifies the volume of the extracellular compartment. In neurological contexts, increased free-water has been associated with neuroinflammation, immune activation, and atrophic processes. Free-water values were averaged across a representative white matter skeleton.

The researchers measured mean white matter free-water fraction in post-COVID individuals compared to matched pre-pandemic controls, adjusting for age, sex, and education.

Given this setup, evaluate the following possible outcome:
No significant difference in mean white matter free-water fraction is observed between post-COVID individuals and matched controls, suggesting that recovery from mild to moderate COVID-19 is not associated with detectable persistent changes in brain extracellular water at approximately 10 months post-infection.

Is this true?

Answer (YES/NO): NO